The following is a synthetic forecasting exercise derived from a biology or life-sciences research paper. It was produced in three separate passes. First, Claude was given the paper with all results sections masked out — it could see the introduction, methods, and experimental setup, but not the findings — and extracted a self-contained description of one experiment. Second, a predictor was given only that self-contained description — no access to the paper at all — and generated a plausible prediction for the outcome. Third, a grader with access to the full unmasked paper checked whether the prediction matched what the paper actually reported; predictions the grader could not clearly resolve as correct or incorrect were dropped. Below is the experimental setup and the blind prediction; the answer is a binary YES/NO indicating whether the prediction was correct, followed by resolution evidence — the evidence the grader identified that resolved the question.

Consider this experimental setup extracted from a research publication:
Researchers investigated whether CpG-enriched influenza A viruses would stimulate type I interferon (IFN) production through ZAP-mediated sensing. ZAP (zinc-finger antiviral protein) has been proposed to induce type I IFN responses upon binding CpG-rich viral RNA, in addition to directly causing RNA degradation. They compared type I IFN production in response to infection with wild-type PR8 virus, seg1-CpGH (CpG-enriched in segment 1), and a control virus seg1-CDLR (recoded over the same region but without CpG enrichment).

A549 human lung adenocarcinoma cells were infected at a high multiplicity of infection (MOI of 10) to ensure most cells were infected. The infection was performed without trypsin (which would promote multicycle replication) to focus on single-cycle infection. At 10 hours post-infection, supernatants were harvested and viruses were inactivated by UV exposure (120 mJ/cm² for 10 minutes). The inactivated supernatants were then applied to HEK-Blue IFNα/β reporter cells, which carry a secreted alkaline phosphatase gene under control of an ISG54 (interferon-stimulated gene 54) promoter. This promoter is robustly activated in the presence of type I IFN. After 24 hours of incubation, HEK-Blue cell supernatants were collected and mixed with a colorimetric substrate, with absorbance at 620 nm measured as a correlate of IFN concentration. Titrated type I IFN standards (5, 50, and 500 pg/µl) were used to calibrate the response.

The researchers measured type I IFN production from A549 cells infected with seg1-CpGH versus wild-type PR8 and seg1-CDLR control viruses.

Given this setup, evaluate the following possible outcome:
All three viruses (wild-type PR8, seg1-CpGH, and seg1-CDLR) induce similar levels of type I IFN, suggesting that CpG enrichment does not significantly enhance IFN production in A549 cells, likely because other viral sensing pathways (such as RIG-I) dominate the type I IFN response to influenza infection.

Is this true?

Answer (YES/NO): YES